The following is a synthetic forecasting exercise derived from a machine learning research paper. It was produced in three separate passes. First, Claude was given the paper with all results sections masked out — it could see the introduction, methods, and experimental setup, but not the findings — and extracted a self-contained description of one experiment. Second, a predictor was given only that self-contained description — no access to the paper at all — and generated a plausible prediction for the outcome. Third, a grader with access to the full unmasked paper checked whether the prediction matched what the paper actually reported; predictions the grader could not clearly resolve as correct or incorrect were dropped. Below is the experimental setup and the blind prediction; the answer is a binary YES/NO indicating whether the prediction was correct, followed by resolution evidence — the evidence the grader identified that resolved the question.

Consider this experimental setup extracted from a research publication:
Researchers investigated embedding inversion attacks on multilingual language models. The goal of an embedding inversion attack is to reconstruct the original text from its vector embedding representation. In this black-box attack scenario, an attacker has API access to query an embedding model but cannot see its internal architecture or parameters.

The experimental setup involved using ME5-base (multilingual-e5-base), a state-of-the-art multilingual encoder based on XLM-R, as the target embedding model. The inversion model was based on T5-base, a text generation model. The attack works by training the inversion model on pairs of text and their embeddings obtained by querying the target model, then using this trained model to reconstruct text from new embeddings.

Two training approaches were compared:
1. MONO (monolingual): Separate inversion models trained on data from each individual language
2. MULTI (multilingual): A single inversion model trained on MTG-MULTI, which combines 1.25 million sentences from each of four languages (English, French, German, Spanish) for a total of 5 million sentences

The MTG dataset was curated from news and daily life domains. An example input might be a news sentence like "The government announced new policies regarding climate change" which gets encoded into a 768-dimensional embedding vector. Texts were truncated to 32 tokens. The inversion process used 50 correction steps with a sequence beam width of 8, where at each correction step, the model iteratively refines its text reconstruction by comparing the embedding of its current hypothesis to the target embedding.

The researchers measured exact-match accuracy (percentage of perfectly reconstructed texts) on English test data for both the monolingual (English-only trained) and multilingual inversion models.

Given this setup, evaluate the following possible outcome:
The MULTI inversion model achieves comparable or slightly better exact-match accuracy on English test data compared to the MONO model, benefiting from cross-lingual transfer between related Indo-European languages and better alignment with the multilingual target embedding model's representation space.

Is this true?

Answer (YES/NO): NO